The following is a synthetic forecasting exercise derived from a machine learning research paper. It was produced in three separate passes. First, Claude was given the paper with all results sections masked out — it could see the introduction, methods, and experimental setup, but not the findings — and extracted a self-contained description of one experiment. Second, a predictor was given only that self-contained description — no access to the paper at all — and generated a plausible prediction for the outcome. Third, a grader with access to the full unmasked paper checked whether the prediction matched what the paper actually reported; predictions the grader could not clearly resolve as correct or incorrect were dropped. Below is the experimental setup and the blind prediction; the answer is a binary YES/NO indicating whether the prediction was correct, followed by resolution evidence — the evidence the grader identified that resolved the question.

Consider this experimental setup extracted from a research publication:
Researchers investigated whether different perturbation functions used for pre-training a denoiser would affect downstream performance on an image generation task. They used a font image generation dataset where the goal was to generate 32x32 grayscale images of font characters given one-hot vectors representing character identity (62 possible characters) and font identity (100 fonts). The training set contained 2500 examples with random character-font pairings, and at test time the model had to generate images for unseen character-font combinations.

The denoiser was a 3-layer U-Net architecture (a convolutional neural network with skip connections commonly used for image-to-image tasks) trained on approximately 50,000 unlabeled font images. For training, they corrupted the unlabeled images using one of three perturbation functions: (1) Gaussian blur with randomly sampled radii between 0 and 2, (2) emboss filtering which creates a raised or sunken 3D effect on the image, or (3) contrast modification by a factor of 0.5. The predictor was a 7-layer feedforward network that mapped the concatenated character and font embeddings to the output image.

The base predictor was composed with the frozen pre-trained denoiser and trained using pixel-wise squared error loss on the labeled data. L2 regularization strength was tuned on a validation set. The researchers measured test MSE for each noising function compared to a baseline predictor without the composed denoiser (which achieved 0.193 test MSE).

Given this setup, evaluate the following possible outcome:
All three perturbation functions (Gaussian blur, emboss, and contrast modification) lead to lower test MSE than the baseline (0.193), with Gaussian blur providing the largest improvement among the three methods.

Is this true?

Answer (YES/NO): YES